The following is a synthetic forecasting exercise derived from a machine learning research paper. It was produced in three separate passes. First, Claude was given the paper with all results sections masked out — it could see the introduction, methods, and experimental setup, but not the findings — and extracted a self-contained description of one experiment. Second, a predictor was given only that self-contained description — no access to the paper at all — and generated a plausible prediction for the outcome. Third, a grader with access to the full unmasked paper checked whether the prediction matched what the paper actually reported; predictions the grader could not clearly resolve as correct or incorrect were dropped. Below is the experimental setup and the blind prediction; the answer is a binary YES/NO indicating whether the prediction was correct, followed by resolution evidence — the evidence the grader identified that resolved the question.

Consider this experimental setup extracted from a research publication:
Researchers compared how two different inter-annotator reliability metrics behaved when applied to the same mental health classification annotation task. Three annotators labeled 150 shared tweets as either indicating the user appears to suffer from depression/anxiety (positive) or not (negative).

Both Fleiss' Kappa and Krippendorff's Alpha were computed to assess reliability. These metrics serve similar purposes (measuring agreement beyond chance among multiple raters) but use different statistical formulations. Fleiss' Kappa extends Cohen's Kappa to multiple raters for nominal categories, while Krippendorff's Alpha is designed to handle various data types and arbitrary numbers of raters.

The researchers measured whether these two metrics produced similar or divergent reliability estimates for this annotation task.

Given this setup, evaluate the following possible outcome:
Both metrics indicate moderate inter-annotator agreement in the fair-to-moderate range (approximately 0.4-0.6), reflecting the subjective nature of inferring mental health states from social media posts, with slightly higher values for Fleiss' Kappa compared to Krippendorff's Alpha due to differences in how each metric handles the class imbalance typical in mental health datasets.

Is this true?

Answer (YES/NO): NO